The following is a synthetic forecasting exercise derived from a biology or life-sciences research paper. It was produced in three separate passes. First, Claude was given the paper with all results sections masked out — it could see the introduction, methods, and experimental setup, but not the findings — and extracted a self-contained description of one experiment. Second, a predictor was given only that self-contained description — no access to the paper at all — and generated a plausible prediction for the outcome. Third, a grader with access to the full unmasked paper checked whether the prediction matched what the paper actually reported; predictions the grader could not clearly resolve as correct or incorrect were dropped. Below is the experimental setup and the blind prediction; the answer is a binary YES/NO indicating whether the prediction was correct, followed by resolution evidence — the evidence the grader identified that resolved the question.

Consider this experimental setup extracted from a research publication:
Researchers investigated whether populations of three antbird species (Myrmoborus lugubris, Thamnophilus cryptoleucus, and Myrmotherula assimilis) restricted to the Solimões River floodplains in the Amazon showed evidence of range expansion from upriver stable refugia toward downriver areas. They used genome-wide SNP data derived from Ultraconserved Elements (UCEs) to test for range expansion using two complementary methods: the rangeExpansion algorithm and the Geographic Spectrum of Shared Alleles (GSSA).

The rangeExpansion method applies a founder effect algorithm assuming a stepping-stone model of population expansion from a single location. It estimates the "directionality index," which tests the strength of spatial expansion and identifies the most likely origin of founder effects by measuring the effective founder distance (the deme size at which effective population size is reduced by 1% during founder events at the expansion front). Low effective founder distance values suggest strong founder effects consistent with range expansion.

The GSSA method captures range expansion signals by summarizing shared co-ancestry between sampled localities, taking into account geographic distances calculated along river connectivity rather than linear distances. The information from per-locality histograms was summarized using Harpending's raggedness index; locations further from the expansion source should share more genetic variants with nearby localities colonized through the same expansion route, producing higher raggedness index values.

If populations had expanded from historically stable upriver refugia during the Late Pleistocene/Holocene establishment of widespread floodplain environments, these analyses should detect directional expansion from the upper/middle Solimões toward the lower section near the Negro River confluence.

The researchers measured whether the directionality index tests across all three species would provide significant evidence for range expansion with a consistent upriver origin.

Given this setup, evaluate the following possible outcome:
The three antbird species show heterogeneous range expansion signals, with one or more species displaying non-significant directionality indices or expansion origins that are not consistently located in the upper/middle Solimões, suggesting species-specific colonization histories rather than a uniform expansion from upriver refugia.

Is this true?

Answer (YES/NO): YES